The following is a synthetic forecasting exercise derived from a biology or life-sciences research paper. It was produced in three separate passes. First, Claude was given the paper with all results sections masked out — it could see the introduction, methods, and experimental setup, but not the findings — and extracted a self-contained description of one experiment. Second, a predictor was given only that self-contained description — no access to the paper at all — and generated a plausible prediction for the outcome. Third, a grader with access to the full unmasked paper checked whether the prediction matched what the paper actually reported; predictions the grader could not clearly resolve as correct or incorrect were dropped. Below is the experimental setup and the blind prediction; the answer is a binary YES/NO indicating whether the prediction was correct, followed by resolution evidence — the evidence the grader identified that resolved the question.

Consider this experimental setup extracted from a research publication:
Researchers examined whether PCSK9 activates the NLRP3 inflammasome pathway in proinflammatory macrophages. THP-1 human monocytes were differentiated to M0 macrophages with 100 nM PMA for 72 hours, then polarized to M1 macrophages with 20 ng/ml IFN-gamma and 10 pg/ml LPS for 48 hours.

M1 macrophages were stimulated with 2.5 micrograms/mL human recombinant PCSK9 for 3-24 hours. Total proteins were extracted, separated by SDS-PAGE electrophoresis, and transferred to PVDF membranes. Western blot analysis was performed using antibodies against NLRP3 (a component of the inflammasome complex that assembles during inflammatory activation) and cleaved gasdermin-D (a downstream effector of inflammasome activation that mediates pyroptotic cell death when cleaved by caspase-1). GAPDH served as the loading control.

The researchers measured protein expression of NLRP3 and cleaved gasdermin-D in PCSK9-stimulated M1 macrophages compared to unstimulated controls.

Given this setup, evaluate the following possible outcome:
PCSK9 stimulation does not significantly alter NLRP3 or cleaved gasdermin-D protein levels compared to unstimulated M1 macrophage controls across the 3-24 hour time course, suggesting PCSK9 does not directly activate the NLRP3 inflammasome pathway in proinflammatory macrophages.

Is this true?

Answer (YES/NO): NO